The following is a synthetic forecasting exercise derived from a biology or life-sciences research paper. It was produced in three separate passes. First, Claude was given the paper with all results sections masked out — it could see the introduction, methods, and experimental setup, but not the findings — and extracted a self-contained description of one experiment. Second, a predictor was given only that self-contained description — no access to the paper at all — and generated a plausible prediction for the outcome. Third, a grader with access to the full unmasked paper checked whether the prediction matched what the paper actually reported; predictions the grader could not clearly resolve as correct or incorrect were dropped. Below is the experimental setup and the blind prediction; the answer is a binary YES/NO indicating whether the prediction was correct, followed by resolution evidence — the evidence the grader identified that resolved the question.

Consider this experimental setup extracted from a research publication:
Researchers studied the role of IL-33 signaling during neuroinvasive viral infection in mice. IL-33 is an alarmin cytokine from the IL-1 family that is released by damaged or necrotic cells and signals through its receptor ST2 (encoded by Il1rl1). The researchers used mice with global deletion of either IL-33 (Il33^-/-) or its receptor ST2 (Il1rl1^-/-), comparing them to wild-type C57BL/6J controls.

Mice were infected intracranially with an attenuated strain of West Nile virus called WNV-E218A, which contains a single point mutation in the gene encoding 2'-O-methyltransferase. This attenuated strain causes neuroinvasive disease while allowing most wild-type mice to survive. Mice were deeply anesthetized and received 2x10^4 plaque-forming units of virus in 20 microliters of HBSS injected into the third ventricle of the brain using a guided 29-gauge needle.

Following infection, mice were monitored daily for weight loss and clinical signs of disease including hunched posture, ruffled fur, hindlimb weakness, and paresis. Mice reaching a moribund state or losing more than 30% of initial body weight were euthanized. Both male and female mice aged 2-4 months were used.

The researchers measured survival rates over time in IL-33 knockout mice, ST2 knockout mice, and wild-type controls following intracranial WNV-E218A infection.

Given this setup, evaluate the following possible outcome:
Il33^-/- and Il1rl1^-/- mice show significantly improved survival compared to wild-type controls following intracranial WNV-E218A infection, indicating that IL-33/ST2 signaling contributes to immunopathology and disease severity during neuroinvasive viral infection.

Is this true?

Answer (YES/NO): NO